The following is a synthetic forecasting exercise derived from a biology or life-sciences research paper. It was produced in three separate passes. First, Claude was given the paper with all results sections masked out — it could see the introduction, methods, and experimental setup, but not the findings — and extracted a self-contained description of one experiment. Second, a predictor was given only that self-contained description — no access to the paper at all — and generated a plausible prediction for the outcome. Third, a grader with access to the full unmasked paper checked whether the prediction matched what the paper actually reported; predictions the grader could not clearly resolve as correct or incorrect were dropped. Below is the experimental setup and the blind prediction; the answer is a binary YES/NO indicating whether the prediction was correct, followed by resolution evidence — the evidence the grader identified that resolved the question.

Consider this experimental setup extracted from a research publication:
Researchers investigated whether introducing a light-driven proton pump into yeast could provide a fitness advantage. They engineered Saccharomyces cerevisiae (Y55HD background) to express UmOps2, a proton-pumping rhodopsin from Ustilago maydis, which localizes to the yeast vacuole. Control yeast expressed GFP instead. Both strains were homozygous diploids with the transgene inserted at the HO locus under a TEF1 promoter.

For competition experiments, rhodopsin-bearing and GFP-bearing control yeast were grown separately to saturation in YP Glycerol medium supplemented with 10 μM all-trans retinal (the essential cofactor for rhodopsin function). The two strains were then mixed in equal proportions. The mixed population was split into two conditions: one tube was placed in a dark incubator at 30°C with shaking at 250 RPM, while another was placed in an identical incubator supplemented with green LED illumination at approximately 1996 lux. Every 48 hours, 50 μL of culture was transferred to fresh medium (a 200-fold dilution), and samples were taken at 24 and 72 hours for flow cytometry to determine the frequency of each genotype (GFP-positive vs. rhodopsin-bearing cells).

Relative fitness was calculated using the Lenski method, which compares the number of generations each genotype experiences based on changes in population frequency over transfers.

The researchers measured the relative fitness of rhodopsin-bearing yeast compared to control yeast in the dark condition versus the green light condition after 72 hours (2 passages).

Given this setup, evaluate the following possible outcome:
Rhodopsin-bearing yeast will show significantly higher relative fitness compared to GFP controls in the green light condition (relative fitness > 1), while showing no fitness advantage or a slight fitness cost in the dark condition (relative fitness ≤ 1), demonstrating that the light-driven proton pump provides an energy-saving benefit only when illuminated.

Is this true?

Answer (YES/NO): YES